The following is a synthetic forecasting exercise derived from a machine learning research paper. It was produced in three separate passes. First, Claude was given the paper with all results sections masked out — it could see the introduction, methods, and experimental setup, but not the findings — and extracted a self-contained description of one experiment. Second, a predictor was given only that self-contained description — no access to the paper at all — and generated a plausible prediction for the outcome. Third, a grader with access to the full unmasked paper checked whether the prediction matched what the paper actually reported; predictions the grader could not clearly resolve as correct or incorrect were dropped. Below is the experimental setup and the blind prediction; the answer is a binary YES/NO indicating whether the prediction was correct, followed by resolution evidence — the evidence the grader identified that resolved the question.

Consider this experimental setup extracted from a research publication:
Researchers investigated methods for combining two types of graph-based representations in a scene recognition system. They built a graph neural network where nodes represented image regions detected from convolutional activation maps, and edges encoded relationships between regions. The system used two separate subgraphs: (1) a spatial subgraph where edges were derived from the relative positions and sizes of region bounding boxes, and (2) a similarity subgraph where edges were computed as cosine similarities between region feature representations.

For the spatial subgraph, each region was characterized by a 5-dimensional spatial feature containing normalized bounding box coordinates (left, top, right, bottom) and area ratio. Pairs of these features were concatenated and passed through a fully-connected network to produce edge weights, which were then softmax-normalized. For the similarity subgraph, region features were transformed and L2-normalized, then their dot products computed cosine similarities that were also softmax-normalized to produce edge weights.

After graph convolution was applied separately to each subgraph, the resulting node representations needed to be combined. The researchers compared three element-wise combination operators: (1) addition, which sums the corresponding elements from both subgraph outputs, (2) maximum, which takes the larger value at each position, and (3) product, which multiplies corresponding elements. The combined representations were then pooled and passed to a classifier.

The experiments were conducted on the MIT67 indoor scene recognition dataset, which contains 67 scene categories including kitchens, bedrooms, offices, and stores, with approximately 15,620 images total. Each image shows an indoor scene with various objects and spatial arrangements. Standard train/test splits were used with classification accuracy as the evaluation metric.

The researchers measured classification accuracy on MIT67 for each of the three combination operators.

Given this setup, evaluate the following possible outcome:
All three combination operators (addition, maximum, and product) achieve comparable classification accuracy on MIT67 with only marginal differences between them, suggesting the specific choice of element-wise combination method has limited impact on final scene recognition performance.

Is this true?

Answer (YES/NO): NO